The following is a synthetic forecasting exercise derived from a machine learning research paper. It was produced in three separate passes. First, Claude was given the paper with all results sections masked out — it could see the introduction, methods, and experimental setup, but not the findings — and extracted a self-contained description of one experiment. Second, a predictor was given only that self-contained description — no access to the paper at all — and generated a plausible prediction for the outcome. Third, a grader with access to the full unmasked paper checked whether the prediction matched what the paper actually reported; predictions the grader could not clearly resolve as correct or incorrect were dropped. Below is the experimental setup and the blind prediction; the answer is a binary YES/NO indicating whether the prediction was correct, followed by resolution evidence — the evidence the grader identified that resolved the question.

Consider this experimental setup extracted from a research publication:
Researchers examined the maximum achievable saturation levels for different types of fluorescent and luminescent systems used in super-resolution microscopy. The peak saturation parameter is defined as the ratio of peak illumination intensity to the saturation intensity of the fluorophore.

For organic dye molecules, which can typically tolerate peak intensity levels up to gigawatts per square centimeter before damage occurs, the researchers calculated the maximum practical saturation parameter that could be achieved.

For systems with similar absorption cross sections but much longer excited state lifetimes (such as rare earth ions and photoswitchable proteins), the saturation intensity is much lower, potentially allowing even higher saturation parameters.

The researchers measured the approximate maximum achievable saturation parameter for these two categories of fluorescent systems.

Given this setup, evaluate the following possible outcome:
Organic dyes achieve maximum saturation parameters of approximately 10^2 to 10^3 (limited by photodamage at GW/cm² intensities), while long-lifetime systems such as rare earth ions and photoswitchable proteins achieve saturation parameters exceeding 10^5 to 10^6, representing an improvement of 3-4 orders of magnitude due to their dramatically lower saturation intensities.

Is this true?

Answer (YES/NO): NO